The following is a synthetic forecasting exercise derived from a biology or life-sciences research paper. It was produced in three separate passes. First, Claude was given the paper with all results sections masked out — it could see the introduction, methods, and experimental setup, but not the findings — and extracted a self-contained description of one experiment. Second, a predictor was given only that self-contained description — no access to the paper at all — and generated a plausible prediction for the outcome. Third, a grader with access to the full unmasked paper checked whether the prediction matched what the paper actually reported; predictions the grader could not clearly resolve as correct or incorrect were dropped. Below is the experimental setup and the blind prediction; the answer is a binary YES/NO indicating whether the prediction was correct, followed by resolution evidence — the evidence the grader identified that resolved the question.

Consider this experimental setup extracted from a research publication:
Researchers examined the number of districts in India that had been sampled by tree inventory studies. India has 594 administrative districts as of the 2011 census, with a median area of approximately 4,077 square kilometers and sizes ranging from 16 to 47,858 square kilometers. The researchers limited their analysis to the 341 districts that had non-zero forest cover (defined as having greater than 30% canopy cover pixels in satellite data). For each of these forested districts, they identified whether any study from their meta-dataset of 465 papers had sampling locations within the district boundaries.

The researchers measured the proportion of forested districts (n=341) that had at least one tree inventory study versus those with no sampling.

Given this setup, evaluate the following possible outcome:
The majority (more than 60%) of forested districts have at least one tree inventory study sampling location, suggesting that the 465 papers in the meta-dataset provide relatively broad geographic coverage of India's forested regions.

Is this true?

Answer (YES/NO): NO